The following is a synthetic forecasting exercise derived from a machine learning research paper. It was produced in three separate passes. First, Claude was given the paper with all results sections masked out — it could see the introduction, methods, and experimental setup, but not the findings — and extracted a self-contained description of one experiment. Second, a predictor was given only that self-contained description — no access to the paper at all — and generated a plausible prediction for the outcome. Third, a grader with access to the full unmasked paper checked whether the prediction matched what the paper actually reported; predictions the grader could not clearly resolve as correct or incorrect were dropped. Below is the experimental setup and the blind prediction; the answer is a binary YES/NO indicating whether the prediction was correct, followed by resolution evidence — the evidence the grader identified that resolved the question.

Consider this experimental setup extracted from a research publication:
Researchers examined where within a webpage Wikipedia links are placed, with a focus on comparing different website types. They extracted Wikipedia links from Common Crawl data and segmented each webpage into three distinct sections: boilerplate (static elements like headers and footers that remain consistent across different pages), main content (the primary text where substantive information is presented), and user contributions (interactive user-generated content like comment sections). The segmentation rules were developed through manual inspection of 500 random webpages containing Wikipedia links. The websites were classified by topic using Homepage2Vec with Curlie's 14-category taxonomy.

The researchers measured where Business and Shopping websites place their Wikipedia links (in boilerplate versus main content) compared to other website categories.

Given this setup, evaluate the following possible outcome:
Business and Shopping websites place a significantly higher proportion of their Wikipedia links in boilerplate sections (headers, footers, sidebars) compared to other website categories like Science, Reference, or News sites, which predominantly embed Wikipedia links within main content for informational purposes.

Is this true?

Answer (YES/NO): YES